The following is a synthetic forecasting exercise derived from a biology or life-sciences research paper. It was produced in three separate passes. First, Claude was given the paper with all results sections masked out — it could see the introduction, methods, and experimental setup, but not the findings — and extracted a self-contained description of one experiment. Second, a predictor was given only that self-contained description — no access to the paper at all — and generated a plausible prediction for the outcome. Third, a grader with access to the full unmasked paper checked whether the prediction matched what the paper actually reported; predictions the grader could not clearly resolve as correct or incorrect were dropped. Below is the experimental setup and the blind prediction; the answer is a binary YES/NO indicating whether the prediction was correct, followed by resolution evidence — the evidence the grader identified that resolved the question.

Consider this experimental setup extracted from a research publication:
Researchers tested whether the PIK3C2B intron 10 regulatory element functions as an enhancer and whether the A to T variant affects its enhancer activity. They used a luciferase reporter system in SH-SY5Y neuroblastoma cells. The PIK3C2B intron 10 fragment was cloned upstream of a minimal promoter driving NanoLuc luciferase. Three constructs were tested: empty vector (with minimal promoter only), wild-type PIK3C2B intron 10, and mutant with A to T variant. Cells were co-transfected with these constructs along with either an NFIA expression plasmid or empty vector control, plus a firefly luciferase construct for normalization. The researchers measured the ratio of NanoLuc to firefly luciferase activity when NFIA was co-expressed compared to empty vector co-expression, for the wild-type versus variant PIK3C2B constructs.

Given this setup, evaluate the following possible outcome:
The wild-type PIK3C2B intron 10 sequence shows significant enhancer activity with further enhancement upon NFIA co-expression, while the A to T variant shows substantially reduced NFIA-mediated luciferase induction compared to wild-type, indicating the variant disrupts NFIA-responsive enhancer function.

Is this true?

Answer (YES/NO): NO